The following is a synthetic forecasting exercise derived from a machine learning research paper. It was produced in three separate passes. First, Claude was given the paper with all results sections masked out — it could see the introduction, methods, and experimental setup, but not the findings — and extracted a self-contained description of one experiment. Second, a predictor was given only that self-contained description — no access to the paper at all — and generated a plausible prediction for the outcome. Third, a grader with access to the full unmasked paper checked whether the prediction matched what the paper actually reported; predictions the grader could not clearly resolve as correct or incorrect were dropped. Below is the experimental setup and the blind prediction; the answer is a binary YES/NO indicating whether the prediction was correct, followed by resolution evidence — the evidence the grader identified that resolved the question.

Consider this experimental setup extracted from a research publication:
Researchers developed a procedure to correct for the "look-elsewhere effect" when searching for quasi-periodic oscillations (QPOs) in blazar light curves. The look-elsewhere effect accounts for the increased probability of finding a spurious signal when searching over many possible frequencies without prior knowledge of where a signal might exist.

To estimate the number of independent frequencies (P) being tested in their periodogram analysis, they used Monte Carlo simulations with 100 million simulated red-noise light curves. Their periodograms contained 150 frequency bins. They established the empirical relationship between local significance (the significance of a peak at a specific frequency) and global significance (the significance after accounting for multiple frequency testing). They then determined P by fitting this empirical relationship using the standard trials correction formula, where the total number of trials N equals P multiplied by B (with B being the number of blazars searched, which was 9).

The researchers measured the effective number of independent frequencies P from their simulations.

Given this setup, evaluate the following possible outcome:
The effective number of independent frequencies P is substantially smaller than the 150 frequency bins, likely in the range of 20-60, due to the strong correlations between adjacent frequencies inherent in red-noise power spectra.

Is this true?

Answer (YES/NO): NO